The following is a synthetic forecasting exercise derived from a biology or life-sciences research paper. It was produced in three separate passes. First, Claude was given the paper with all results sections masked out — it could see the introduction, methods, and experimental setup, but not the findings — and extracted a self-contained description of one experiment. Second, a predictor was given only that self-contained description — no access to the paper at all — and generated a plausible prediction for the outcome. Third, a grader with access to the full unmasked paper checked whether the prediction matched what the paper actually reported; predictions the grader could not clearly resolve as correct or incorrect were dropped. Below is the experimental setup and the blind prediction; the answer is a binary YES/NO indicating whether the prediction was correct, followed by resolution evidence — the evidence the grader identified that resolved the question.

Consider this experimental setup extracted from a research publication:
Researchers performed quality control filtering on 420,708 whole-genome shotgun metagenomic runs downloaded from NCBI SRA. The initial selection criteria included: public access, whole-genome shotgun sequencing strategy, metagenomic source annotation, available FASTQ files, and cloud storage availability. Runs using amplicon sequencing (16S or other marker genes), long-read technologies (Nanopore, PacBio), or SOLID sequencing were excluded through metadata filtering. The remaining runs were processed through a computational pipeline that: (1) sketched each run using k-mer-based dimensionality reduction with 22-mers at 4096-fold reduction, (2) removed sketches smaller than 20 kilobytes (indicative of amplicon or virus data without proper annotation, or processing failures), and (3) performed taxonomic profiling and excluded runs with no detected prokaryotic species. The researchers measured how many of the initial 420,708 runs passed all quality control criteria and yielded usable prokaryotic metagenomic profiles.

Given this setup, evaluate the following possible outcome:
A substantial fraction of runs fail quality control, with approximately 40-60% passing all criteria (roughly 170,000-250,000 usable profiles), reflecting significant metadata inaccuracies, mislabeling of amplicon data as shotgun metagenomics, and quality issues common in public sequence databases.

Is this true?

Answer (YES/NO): NO